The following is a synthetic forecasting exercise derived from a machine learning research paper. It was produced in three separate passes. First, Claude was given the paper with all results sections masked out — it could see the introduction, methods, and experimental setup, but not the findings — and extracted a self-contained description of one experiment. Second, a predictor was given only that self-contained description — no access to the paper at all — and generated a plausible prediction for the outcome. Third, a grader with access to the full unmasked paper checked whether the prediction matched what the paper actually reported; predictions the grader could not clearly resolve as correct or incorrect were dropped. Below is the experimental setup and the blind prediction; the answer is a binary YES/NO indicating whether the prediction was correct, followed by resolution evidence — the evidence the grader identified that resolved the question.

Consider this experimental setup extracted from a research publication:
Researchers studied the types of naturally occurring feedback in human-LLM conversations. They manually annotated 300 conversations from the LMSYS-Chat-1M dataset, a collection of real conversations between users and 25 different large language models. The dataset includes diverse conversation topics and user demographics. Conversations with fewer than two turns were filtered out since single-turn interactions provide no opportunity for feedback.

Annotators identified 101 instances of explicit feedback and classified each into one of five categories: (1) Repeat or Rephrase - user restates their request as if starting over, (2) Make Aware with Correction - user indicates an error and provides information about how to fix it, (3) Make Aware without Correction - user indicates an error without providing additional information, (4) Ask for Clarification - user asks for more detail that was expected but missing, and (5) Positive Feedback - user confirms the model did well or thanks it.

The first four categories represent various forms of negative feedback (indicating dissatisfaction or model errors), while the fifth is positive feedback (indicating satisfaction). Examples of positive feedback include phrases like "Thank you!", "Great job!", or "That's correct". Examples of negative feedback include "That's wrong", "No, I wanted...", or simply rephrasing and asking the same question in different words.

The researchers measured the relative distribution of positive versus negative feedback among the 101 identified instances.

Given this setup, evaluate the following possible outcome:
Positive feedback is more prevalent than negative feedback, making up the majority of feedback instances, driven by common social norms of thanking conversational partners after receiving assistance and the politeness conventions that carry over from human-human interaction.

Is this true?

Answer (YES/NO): NO